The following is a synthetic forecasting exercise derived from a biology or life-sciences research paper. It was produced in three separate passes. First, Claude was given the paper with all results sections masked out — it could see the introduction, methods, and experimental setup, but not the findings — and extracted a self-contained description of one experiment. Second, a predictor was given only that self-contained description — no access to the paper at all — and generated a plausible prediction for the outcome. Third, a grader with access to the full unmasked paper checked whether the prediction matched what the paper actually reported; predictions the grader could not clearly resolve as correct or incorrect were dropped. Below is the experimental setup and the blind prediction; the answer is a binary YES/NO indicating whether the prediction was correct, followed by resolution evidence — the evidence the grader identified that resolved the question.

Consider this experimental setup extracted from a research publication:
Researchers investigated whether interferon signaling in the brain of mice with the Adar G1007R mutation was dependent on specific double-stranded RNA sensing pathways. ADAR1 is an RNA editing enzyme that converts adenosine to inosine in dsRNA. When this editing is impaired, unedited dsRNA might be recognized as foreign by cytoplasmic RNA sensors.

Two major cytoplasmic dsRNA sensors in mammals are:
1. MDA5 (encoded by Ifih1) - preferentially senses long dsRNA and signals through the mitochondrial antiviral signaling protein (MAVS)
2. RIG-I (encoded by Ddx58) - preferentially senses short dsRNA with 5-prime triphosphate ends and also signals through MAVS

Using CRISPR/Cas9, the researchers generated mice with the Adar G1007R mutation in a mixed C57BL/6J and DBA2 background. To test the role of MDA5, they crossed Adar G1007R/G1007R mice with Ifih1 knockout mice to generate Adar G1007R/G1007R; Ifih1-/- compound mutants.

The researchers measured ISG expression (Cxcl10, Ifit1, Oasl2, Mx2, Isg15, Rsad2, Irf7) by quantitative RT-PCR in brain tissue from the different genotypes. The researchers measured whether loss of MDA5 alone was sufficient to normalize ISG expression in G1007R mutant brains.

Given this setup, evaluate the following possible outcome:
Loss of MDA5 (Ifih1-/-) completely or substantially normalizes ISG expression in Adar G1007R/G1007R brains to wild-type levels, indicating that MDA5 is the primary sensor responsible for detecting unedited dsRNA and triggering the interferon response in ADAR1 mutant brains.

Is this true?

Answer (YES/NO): YES